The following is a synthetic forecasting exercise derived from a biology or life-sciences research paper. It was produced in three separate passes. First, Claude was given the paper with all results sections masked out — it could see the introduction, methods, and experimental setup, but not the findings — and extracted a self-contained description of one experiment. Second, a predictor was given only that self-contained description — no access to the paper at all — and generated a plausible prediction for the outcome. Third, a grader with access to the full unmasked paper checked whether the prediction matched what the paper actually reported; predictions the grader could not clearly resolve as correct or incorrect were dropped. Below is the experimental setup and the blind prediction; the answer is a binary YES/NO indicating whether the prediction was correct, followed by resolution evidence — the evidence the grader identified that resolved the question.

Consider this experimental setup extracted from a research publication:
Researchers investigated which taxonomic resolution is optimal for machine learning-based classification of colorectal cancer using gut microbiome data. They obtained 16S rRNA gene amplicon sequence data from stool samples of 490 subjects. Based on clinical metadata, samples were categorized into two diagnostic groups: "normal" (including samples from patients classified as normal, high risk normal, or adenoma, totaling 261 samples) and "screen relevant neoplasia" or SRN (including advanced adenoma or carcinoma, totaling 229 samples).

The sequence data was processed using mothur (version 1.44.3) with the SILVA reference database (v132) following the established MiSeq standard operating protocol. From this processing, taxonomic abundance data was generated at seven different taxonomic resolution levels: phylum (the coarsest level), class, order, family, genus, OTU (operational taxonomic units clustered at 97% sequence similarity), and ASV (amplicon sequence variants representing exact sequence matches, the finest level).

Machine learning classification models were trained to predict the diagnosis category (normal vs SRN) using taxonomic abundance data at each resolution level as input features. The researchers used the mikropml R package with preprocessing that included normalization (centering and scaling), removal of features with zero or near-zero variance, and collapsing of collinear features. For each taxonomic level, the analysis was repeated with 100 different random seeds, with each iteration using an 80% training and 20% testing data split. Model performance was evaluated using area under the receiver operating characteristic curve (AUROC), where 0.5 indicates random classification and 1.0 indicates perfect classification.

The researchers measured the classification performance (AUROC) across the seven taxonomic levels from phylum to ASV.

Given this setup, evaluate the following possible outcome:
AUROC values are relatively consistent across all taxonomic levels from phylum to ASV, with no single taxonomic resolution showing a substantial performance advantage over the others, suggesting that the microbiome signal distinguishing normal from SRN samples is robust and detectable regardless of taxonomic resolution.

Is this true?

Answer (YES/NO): NO